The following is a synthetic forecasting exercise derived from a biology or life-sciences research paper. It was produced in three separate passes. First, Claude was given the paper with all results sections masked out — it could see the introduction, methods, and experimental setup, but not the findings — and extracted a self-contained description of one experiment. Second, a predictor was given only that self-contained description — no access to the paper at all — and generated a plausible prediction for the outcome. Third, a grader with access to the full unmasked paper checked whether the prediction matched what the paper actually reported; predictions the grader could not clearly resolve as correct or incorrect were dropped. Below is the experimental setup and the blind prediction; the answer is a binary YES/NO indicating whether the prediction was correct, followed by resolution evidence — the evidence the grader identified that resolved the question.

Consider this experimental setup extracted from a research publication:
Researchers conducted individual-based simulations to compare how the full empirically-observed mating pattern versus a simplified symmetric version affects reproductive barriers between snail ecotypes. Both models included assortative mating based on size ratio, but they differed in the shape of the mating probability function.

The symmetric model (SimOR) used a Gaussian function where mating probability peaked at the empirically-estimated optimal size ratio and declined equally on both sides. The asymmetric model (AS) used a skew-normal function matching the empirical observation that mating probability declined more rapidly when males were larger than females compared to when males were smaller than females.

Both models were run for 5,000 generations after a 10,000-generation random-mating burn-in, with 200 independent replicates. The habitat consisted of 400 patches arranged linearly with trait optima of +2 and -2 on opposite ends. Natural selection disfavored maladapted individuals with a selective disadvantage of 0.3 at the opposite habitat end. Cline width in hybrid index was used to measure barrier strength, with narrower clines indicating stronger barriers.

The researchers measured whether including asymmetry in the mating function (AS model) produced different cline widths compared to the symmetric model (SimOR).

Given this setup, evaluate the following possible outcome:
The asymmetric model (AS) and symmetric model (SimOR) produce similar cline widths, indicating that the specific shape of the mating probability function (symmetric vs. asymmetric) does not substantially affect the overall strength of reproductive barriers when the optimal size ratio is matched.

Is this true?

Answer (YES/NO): NO